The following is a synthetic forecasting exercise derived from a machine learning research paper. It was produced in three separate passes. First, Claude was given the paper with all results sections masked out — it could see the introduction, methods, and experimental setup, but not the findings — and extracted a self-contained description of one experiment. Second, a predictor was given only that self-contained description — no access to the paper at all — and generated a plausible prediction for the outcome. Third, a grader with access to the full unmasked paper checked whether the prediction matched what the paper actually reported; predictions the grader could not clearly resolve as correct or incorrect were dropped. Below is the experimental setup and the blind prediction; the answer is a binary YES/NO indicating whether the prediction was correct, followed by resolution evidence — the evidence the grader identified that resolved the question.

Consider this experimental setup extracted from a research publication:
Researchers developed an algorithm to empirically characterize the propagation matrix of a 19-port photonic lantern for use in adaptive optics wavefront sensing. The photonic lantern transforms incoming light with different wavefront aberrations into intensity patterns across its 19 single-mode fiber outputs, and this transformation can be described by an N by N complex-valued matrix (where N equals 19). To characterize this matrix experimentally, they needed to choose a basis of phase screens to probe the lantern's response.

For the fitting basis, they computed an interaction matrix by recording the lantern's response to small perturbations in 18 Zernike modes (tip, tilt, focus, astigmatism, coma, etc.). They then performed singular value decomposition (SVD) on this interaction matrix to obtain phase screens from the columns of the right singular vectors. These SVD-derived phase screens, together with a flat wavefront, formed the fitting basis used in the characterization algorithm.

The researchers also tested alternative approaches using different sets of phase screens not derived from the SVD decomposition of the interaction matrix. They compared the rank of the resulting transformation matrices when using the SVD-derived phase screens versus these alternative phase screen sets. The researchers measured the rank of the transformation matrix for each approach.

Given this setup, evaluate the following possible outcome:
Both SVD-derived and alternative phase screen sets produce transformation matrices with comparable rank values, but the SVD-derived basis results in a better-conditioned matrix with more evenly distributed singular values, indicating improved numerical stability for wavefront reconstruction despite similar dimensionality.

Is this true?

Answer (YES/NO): NO